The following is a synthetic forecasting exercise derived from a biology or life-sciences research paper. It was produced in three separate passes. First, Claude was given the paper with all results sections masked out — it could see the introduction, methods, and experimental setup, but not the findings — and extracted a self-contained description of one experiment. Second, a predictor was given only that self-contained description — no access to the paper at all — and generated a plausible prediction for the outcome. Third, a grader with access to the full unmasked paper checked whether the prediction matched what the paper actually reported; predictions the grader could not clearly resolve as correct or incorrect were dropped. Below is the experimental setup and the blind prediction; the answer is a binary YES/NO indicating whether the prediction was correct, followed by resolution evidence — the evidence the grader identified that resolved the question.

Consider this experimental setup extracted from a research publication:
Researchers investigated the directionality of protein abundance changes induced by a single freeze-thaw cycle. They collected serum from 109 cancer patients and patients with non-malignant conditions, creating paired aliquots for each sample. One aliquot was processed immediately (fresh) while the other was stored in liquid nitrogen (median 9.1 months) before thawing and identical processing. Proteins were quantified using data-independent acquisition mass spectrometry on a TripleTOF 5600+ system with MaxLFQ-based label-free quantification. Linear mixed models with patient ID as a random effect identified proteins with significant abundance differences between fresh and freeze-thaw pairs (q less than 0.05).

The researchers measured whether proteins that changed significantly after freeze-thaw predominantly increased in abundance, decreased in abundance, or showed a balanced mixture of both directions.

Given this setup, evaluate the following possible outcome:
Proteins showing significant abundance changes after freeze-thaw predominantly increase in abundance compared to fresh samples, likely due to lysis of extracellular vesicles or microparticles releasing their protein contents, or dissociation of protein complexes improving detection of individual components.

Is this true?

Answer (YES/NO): NO